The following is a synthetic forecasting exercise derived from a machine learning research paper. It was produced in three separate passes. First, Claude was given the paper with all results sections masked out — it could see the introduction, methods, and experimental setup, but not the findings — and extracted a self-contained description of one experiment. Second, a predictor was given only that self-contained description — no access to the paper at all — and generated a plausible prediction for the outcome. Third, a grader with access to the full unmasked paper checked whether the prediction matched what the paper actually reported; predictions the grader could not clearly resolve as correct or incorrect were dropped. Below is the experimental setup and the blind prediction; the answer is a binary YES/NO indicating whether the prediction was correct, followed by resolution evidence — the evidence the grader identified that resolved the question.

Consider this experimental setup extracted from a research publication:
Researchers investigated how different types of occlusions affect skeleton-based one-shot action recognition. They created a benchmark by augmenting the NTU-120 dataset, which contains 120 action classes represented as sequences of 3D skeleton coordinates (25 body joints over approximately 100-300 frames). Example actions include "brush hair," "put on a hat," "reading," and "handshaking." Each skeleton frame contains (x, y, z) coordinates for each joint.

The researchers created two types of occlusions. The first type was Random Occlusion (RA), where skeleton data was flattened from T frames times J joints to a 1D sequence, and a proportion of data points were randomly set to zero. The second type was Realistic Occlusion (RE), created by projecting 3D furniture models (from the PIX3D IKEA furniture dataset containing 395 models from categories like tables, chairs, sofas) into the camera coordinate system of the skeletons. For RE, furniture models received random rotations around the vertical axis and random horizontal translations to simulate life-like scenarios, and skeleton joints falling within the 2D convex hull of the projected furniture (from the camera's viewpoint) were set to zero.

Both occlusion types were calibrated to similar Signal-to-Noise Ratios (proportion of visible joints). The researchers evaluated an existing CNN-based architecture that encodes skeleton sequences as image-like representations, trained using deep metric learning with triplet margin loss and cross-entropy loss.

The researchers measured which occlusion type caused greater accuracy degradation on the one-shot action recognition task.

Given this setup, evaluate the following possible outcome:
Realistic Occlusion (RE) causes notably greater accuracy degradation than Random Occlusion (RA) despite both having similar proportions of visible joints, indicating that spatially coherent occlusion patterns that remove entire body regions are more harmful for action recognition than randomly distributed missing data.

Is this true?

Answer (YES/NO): YES